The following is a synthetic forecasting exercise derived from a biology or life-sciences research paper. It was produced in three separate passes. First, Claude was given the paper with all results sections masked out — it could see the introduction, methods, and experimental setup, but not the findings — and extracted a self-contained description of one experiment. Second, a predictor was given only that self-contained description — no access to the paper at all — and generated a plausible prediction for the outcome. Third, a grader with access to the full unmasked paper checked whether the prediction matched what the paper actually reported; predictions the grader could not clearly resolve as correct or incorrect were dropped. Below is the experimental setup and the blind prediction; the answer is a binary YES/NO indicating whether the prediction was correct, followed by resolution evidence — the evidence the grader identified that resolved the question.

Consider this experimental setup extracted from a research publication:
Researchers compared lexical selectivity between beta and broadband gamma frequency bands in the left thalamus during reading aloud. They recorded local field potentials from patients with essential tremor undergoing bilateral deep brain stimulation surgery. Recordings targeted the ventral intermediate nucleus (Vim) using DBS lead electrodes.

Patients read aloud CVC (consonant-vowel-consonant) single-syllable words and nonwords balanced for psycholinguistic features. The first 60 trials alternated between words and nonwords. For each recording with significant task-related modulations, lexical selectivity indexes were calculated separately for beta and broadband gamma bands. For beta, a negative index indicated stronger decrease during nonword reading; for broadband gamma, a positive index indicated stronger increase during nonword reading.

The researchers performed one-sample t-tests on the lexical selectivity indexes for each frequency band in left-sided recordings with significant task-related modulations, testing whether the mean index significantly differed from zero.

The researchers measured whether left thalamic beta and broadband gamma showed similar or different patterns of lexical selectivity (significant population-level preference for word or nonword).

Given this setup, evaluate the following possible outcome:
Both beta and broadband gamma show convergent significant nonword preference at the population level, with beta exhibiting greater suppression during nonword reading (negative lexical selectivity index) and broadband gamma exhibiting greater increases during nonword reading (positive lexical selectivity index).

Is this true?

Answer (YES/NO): YES